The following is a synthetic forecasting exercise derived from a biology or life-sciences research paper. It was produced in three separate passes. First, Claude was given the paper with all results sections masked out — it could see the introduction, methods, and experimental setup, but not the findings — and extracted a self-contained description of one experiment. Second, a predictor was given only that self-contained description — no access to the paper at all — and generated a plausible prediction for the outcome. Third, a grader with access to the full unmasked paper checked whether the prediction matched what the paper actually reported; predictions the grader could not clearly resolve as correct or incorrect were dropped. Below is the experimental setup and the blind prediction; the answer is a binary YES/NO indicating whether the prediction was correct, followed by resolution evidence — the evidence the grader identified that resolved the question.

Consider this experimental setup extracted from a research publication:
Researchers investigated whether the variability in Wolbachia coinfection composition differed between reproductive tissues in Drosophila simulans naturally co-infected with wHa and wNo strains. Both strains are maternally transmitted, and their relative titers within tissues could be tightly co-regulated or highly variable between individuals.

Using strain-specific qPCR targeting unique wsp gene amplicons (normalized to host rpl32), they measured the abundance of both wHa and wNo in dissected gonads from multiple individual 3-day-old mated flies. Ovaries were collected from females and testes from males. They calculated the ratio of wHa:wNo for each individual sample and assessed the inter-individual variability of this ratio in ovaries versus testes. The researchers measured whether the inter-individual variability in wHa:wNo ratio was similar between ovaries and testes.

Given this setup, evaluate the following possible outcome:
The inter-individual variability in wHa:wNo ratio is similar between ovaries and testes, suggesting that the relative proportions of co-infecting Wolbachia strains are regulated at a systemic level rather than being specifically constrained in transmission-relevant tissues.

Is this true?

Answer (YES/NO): NO